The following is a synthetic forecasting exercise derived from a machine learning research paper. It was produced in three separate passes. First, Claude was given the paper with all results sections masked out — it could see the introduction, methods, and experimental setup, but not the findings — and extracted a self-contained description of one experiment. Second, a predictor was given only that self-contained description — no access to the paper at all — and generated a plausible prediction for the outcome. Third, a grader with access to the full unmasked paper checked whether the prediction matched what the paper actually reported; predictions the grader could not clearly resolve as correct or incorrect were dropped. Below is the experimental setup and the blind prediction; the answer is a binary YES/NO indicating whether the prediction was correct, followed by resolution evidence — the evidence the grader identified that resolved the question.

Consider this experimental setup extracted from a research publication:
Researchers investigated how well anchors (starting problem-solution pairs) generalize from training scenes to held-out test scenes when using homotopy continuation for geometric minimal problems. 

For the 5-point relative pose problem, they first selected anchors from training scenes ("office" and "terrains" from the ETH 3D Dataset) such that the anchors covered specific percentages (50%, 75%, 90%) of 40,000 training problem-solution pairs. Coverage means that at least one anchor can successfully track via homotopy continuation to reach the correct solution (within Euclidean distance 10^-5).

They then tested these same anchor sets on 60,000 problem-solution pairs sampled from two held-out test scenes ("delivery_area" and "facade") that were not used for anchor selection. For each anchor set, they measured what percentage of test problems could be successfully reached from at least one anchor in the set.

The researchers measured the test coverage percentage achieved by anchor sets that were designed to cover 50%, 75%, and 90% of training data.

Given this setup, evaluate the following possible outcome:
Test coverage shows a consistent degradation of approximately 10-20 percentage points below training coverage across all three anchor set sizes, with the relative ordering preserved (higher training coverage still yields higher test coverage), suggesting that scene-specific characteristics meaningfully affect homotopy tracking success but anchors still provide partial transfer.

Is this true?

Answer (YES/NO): NO